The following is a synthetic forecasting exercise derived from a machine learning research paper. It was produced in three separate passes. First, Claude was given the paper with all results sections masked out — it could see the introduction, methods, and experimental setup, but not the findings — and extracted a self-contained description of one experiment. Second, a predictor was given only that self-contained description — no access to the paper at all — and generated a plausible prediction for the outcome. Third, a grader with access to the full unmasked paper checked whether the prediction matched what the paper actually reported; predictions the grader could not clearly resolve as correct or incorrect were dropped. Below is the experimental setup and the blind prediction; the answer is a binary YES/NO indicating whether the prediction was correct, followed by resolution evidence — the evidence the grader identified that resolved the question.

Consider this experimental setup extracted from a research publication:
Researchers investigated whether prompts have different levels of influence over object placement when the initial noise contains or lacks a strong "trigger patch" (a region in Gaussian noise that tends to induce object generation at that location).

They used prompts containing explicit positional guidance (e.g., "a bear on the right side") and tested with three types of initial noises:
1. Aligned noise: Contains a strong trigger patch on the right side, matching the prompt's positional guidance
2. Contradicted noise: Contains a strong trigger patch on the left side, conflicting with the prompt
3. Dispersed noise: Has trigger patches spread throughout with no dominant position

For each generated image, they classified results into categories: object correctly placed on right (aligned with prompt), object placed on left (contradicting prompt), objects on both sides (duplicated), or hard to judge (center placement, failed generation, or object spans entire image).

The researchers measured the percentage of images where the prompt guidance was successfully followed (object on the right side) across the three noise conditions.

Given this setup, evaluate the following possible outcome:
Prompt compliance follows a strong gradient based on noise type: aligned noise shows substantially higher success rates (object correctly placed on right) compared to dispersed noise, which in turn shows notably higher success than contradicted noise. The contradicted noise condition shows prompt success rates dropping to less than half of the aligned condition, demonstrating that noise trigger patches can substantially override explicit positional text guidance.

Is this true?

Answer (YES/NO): NO